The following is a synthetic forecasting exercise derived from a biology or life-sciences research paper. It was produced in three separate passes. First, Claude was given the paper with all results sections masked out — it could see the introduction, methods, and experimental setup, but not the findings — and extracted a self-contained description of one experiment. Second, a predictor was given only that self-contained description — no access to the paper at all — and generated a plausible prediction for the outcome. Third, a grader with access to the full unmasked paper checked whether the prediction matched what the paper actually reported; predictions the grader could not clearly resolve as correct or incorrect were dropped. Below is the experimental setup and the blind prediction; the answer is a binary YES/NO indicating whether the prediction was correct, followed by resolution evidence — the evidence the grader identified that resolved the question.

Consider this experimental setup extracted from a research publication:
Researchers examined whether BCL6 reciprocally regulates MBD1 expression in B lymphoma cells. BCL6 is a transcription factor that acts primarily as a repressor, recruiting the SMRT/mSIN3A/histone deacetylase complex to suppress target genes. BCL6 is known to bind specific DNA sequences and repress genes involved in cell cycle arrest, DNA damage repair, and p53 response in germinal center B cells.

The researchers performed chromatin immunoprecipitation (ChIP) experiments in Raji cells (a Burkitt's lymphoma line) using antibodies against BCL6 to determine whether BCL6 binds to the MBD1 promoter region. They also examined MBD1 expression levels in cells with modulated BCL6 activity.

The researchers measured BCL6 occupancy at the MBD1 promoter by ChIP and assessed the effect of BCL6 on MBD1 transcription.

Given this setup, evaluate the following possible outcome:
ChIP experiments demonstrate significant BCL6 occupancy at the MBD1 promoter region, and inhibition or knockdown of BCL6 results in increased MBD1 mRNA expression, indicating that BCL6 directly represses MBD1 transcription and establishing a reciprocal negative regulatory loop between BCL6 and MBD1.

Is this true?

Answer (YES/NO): YES